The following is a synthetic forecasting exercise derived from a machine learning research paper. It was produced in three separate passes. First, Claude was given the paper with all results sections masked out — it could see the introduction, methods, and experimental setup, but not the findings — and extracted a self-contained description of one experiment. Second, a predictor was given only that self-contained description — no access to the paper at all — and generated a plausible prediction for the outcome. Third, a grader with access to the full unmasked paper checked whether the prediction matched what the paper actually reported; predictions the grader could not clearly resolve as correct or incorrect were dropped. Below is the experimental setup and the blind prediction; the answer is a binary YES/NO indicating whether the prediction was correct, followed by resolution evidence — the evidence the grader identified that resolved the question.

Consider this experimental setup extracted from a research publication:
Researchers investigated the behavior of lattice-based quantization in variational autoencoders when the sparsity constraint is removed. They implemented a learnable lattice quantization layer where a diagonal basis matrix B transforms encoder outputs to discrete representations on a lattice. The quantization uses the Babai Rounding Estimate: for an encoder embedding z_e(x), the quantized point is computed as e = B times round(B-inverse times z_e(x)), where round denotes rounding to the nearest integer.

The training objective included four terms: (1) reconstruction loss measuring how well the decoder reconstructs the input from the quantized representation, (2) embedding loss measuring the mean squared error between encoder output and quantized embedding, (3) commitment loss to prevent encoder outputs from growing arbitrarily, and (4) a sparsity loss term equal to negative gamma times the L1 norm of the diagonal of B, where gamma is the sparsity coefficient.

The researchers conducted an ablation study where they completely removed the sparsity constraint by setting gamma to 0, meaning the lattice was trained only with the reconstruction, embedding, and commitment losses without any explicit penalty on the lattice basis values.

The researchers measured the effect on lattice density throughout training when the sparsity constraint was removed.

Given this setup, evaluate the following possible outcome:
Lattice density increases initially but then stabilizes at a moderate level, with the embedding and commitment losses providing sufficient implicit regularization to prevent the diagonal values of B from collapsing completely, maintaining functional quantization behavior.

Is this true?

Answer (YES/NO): NO